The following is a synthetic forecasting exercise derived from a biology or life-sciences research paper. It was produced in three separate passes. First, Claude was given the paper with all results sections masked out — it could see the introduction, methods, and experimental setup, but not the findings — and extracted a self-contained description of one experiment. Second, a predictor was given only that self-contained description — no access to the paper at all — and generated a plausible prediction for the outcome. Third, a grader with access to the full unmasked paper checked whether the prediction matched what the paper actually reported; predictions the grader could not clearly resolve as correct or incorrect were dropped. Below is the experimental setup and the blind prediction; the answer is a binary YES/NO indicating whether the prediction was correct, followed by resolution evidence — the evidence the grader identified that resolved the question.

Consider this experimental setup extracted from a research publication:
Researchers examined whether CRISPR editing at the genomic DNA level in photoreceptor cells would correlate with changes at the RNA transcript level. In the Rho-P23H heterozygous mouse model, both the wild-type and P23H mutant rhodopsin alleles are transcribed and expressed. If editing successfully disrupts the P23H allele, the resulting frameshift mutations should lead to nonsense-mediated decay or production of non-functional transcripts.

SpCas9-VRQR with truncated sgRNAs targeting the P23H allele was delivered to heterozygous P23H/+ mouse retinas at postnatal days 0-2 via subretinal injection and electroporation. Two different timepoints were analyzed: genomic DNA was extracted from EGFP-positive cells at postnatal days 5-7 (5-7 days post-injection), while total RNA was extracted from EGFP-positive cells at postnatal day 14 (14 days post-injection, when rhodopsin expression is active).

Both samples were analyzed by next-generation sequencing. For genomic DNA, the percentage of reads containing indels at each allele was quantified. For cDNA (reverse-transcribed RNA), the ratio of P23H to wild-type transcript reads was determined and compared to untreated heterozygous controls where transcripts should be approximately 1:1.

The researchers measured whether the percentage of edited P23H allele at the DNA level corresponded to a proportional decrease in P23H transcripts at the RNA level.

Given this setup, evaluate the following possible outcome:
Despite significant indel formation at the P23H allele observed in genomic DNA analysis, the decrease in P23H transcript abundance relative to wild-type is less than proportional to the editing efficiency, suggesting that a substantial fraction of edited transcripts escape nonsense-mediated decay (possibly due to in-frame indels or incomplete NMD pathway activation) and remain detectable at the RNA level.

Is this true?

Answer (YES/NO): NO